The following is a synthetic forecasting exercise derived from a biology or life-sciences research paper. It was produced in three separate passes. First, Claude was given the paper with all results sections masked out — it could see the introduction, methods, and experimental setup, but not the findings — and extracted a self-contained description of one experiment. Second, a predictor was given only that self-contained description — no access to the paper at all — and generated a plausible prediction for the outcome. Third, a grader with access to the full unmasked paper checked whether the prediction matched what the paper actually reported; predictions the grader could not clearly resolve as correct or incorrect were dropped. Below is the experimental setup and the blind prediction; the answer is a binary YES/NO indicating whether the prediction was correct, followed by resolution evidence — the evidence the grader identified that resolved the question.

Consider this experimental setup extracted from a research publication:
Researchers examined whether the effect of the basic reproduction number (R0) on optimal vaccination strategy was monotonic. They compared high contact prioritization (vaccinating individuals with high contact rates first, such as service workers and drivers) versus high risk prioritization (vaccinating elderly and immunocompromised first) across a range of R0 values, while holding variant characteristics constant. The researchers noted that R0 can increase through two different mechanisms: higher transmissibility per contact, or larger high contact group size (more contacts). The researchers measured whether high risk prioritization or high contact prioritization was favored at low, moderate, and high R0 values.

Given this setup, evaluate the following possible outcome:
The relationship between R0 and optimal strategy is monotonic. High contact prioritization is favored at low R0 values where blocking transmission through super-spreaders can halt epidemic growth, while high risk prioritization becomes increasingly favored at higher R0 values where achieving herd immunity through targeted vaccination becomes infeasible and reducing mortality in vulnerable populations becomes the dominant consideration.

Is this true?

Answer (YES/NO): NO